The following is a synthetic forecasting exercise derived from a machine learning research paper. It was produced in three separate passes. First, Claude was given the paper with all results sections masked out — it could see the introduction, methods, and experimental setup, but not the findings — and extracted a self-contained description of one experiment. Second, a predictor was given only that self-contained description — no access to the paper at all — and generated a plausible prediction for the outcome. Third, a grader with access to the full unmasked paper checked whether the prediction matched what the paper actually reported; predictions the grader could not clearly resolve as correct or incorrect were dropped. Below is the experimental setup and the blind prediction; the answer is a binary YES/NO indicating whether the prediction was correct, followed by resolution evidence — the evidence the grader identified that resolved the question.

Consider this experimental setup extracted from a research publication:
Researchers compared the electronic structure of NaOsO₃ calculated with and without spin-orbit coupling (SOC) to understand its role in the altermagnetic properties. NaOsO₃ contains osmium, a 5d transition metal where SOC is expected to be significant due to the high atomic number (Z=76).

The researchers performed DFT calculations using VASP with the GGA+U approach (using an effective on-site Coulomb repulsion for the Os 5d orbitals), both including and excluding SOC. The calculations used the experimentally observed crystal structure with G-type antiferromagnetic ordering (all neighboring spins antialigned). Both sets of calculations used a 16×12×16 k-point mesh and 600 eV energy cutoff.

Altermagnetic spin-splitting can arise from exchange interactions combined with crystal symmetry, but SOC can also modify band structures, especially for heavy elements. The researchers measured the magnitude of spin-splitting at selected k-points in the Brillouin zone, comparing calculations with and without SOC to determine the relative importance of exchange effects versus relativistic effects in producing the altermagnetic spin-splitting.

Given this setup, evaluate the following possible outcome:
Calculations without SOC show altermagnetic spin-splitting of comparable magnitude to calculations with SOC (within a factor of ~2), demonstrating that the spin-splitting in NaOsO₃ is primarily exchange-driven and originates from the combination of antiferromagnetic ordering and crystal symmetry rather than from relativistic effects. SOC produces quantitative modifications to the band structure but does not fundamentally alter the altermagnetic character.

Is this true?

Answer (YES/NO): YES